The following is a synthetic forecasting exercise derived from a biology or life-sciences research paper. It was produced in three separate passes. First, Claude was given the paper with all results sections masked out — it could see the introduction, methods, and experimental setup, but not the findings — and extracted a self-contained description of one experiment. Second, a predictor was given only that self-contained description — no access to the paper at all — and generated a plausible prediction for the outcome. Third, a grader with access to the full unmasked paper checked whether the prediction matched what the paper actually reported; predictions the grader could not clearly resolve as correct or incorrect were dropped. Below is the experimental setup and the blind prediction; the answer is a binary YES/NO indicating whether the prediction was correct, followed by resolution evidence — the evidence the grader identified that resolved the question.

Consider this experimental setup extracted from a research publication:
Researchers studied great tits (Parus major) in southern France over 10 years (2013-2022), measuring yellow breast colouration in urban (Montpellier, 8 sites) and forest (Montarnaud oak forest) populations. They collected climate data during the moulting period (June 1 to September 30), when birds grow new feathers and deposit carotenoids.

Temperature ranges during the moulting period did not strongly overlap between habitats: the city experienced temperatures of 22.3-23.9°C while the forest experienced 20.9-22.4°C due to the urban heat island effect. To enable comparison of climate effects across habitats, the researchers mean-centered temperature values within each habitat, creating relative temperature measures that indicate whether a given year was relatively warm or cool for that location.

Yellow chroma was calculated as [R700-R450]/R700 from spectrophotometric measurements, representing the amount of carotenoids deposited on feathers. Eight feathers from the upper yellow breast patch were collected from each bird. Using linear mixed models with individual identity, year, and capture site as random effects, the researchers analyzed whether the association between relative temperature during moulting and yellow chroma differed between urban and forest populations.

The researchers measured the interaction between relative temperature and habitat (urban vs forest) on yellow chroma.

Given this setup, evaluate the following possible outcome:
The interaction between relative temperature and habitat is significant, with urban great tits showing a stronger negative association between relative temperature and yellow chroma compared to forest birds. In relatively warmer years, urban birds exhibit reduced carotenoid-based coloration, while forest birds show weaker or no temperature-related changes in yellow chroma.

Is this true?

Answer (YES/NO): YES